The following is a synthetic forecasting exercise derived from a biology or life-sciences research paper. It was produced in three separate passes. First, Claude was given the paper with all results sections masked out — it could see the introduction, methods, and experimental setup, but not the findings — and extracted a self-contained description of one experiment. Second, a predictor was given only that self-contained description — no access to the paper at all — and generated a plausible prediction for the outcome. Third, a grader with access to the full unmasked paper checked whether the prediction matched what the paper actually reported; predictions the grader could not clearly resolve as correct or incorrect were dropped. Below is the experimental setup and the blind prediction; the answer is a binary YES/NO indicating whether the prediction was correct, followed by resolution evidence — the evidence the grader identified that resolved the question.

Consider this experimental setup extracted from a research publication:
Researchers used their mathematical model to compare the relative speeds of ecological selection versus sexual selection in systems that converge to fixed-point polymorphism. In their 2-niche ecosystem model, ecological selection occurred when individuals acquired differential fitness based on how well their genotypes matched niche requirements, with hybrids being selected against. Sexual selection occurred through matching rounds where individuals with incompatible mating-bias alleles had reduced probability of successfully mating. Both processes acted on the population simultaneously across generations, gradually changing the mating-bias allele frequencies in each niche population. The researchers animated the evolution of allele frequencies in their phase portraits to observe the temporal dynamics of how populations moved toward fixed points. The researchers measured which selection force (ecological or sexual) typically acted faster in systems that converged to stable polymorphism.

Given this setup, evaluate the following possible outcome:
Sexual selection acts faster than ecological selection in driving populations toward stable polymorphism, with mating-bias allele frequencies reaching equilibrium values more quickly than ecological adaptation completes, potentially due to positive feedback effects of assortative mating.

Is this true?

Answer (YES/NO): NO